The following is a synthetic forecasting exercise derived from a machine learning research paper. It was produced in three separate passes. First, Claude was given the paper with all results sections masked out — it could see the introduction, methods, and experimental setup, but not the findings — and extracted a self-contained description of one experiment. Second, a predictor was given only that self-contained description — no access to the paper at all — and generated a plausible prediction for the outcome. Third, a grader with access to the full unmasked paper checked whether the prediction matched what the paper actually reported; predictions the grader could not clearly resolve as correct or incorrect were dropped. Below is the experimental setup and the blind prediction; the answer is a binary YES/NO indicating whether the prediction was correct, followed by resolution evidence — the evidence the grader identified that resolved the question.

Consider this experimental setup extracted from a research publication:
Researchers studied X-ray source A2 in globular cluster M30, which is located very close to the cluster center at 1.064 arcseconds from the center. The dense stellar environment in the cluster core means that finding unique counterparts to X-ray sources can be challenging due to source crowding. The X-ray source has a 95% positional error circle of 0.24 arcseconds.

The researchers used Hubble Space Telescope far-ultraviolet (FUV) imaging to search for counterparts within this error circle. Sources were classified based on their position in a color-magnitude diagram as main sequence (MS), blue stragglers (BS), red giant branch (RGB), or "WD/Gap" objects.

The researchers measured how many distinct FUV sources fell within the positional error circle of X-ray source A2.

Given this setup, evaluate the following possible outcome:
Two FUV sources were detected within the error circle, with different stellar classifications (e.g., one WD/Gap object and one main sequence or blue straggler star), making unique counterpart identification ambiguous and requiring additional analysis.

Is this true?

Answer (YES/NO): NO